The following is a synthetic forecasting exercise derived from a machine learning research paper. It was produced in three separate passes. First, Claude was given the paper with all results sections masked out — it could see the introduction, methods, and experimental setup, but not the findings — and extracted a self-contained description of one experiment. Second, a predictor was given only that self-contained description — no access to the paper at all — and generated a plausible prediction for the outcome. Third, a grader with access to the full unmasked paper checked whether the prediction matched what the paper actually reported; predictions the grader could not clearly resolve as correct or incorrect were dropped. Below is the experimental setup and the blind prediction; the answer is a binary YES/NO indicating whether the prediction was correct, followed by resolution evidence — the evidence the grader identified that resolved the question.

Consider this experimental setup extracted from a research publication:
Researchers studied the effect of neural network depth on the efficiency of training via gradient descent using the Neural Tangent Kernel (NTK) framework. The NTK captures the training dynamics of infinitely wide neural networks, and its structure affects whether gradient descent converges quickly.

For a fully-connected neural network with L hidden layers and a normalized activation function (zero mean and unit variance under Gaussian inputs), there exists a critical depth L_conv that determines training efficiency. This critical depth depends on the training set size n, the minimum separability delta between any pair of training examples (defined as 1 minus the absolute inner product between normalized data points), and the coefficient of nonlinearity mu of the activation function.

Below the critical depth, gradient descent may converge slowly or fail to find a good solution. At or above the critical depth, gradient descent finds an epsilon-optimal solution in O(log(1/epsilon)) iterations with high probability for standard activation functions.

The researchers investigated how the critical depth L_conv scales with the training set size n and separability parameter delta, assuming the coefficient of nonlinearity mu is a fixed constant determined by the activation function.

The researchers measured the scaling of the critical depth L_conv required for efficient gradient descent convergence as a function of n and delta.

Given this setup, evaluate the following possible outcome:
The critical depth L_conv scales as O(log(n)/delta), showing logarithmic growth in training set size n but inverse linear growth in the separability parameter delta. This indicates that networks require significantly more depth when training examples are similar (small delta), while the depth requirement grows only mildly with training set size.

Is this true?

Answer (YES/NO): NO